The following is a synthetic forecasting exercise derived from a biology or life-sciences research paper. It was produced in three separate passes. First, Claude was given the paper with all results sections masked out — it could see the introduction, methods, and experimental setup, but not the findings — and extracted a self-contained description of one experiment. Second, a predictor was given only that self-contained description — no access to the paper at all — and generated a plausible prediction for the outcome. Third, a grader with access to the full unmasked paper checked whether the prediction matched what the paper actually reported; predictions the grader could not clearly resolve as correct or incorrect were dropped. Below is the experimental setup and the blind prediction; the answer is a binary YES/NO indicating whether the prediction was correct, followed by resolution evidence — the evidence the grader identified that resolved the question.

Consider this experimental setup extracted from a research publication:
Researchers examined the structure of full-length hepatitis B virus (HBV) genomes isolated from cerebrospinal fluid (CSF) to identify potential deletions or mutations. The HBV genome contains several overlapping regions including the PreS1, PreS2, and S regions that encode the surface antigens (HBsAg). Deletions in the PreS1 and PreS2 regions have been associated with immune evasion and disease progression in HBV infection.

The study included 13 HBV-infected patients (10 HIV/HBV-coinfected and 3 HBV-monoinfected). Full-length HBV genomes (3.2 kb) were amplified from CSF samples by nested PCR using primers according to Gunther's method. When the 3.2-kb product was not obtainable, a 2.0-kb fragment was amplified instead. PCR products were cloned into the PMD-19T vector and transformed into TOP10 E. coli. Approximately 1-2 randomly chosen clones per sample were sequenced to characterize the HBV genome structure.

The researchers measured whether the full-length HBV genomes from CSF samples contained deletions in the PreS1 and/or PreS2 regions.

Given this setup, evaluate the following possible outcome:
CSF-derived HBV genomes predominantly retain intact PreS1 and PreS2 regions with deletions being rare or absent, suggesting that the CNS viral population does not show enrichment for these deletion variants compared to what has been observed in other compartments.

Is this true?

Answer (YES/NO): NO